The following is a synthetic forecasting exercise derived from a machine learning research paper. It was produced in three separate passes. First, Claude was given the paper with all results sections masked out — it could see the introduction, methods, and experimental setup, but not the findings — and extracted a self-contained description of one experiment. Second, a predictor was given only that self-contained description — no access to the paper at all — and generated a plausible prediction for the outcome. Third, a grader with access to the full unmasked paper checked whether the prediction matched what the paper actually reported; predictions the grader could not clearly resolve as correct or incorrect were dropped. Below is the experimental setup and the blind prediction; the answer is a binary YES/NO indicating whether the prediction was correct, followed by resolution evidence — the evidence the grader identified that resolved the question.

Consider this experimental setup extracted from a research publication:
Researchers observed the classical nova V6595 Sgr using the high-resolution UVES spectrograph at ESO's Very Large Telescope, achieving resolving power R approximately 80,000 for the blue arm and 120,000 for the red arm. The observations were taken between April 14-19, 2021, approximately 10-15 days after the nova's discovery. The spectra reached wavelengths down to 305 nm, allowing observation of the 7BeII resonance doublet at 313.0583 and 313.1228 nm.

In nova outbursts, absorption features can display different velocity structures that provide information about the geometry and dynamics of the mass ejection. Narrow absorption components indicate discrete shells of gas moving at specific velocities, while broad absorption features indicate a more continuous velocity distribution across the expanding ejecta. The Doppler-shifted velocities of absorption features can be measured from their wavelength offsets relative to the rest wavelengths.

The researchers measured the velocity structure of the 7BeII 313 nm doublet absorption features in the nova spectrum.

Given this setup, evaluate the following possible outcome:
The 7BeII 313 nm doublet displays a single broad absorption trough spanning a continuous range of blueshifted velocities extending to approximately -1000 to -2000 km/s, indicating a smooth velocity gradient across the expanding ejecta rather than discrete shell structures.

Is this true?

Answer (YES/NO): NO